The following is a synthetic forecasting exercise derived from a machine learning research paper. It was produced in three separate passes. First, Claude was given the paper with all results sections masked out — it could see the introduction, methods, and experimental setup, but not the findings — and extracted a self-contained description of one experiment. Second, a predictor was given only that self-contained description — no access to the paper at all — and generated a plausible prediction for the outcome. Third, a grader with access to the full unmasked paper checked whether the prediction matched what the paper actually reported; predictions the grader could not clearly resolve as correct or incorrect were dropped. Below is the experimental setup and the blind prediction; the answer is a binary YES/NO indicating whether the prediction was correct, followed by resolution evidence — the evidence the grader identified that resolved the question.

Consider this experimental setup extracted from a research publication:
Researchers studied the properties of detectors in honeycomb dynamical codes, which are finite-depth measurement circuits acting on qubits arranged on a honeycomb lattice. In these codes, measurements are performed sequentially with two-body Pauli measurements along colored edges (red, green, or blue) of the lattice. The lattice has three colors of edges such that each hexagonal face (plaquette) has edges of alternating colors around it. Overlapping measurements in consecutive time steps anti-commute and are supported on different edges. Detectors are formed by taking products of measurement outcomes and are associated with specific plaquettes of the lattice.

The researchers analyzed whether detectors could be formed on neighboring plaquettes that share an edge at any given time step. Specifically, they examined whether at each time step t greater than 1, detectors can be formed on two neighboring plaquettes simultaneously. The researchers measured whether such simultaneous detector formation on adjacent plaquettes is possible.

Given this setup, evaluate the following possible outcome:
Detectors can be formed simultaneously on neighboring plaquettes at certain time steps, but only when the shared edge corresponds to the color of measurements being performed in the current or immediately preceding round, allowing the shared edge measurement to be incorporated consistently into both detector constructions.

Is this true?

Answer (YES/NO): NO